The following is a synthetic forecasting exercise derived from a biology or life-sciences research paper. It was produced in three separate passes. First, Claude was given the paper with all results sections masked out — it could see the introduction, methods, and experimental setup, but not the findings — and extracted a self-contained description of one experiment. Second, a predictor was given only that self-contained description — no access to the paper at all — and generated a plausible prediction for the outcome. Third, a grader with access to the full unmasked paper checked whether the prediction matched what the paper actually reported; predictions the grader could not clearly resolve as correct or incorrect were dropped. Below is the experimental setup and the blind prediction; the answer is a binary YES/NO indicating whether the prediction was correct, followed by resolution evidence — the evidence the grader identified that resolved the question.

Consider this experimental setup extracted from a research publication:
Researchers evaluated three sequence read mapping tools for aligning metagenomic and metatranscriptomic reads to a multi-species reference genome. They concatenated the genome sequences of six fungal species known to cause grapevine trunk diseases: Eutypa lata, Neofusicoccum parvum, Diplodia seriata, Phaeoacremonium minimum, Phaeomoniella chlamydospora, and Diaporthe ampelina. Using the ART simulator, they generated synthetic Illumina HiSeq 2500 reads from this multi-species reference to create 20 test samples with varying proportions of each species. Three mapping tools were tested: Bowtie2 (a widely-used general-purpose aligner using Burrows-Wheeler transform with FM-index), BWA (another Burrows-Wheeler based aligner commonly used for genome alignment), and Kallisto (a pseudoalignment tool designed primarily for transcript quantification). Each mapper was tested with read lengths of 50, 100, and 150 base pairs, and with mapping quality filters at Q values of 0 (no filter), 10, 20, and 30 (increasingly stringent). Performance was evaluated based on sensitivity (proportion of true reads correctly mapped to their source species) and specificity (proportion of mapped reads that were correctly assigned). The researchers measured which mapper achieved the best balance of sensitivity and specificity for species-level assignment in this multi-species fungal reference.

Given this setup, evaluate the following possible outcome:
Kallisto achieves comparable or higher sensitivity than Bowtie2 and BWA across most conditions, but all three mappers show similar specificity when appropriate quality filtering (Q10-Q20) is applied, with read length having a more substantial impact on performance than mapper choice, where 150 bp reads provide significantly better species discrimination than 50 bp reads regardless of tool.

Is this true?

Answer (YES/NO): NO